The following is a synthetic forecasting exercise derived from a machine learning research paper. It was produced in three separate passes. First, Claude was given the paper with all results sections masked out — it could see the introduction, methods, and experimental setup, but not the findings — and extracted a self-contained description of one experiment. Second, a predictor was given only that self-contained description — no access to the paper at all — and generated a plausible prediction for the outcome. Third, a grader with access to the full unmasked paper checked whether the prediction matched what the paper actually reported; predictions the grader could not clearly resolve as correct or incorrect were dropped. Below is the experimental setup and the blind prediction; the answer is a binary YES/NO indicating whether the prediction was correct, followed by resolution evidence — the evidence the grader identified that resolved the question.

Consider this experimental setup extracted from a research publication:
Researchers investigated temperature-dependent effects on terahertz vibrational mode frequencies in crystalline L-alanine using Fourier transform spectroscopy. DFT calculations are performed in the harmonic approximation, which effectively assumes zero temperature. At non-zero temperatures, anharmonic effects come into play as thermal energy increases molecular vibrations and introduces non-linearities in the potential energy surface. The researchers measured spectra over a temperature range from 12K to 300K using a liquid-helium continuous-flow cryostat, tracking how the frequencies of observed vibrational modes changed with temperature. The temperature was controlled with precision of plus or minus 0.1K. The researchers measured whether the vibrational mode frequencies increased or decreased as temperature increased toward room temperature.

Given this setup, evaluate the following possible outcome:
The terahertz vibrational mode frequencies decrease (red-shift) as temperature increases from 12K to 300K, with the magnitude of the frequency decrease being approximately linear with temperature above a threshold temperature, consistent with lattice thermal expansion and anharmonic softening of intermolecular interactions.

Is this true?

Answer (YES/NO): NO